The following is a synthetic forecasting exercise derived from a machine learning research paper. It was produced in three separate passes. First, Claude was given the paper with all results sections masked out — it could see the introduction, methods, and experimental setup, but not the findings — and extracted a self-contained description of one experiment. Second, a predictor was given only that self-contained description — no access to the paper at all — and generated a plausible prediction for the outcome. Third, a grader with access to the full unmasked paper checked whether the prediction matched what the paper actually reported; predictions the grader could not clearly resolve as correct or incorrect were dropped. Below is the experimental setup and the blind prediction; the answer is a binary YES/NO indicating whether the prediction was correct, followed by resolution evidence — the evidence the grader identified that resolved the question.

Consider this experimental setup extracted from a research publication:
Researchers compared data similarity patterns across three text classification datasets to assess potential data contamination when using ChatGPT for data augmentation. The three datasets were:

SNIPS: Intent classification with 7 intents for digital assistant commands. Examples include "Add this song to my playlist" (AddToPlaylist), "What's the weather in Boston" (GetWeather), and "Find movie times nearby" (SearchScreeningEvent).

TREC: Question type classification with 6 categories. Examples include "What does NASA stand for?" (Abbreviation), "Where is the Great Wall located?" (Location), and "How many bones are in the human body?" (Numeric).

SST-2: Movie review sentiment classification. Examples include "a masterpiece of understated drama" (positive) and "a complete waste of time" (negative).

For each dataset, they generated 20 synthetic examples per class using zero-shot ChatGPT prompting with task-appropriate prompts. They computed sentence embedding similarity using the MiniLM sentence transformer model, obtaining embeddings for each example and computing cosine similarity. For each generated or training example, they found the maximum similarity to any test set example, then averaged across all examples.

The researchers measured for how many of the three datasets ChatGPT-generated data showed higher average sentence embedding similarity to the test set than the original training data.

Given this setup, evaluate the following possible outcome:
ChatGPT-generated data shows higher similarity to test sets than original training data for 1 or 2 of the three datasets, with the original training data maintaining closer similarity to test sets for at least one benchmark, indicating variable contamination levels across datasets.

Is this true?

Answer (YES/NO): YES